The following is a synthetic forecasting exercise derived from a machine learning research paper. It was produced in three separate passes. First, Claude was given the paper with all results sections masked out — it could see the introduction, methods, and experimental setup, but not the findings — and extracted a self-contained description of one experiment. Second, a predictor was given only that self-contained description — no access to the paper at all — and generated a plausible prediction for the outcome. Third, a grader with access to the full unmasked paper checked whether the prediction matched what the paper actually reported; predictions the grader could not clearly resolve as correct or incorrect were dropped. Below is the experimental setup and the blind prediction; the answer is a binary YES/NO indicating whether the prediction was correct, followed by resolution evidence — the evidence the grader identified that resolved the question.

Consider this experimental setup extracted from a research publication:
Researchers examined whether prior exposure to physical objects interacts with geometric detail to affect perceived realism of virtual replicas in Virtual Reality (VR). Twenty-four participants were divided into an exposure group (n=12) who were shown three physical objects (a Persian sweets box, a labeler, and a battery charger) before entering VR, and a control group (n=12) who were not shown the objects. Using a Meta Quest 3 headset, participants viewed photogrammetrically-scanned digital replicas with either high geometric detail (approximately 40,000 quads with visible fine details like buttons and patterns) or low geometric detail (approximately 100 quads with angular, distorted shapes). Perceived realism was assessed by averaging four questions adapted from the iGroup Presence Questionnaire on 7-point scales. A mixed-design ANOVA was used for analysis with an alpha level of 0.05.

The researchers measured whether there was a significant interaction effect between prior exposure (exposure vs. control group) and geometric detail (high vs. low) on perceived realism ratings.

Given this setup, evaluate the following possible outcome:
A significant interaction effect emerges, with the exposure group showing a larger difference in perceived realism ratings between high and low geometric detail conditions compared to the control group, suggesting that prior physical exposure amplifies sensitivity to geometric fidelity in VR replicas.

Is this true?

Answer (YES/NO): NO